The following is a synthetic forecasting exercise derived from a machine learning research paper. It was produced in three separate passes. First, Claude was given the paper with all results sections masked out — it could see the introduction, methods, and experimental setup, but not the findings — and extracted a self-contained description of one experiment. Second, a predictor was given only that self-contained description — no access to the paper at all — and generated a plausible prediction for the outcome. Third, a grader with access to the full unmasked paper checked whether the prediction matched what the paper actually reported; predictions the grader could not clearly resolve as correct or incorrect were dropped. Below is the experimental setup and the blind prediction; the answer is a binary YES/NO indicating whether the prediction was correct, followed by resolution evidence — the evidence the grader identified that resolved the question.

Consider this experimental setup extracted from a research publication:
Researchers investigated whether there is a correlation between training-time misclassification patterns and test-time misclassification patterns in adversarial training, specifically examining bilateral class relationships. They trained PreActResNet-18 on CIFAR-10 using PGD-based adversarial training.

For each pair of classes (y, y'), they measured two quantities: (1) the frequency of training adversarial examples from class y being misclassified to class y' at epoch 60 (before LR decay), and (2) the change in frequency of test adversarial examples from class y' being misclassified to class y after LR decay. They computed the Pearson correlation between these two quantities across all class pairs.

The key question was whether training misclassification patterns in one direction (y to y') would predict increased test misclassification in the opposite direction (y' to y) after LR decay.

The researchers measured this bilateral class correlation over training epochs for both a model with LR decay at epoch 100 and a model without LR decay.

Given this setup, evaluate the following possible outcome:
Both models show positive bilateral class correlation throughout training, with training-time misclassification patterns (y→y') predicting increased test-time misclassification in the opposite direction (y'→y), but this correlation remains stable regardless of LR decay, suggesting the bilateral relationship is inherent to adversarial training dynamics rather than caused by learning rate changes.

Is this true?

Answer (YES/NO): NO